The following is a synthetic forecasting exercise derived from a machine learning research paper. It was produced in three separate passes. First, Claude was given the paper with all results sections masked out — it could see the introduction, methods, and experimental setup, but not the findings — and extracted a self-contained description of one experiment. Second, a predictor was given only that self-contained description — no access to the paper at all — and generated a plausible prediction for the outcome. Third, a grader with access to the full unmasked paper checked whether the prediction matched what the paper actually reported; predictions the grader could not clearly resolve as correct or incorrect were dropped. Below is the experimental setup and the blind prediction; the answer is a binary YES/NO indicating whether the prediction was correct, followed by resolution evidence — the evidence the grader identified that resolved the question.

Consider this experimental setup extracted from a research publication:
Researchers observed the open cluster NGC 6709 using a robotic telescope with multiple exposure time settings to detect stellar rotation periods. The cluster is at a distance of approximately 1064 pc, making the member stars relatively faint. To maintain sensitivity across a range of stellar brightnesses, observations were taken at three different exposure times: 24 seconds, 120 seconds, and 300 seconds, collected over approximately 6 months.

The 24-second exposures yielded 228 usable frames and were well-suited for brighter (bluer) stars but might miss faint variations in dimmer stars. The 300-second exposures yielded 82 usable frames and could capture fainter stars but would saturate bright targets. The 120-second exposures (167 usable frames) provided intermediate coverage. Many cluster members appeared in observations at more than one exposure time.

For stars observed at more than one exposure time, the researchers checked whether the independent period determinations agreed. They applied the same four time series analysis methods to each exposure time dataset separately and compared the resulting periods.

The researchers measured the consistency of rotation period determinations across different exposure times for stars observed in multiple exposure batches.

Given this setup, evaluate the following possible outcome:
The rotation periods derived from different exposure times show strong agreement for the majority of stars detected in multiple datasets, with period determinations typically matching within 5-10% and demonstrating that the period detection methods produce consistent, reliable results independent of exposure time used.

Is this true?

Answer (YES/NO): YES